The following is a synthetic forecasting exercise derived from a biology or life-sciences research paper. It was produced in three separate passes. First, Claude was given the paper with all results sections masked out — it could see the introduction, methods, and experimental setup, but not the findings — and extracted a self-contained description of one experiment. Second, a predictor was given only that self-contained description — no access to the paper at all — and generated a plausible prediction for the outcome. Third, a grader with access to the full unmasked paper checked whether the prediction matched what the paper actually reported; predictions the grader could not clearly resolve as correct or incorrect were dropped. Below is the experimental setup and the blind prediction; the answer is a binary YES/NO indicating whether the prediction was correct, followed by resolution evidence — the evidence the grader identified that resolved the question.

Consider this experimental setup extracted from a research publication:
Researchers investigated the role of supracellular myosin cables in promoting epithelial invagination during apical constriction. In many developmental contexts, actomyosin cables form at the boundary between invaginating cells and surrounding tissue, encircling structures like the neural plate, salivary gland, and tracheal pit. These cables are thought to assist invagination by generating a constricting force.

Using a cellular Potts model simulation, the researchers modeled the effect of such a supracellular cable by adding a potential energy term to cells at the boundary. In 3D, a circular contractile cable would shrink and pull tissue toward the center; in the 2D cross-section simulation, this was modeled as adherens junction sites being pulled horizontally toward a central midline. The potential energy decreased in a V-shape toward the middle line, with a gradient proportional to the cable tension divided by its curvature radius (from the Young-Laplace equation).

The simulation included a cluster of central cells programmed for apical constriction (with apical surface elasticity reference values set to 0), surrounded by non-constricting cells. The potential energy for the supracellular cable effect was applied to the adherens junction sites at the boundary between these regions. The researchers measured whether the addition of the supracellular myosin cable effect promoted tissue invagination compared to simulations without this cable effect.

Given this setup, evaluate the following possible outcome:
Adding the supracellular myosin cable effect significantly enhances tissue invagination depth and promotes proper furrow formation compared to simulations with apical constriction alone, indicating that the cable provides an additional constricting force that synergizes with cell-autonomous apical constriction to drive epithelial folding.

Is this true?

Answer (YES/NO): YES